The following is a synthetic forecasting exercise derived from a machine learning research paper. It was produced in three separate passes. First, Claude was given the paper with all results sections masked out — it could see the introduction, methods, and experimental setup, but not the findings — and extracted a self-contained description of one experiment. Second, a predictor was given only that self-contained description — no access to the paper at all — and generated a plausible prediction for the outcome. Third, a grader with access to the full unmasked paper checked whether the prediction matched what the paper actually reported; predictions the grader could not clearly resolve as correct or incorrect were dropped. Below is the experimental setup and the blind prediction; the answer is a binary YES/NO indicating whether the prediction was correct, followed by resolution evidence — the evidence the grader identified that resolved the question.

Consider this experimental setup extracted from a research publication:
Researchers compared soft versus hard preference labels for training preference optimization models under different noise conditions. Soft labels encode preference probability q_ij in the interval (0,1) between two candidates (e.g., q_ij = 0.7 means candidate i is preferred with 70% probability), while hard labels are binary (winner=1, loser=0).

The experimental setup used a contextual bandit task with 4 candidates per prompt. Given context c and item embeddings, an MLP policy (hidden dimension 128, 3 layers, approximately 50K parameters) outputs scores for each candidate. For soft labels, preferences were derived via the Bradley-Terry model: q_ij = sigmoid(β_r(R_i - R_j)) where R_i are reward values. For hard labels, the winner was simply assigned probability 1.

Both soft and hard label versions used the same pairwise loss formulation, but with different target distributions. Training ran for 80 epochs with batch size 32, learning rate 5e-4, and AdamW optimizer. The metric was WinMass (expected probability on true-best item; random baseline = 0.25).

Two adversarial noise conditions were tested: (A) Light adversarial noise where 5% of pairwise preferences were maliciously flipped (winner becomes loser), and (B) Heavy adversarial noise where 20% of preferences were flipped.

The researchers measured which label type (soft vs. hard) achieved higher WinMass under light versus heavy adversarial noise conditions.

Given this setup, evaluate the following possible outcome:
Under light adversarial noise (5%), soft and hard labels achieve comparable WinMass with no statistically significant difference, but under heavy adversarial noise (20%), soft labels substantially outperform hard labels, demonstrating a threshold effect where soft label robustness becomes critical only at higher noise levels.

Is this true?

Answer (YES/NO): NO